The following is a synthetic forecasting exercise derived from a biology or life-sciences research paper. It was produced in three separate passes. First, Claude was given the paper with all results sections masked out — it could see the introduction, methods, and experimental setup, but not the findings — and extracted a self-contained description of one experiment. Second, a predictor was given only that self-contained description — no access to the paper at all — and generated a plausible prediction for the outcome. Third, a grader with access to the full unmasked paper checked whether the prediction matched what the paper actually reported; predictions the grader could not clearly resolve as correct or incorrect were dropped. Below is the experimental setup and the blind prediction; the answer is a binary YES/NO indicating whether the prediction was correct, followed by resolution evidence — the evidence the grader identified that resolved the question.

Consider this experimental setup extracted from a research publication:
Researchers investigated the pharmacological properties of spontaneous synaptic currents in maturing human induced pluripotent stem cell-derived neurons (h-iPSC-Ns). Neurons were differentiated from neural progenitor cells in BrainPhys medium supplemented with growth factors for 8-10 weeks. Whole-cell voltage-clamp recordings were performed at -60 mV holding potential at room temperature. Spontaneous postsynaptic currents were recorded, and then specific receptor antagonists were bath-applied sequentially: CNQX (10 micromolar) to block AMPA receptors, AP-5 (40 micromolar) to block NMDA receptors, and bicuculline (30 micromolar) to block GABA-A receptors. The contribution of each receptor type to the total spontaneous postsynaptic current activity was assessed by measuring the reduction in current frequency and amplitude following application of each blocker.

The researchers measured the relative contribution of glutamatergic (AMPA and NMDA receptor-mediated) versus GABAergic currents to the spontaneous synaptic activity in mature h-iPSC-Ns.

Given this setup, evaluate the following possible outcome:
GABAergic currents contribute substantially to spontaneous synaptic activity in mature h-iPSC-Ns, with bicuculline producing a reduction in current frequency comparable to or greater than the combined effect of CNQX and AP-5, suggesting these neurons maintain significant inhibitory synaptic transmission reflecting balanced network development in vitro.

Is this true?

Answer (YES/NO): NO